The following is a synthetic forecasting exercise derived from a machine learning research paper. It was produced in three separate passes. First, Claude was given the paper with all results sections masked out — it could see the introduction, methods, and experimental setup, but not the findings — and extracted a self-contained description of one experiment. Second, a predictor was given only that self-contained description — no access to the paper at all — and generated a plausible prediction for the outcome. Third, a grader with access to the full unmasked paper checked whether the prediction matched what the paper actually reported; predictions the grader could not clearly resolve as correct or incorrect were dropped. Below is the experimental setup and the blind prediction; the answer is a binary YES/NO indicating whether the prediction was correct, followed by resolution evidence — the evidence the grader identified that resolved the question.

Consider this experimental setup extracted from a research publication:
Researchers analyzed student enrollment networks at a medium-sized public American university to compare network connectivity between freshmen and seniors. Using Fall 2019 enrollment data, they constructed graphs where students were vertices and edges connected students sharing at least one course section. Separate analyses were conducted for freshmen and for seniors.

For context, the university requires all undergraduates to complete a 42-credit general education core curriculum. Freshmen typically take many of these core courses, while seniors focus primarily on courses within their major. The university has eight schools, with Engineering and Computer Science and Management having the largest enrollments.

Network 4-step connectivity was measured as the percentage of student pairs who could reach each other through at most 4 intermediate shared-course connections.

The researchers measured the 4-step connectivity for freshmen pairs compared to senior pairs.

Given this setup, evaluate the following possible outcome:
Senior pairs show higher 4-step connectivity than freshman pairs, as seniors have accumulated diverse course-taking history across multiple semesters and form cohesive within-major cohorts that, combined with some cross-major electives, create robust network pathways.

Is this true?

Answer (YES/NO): NO